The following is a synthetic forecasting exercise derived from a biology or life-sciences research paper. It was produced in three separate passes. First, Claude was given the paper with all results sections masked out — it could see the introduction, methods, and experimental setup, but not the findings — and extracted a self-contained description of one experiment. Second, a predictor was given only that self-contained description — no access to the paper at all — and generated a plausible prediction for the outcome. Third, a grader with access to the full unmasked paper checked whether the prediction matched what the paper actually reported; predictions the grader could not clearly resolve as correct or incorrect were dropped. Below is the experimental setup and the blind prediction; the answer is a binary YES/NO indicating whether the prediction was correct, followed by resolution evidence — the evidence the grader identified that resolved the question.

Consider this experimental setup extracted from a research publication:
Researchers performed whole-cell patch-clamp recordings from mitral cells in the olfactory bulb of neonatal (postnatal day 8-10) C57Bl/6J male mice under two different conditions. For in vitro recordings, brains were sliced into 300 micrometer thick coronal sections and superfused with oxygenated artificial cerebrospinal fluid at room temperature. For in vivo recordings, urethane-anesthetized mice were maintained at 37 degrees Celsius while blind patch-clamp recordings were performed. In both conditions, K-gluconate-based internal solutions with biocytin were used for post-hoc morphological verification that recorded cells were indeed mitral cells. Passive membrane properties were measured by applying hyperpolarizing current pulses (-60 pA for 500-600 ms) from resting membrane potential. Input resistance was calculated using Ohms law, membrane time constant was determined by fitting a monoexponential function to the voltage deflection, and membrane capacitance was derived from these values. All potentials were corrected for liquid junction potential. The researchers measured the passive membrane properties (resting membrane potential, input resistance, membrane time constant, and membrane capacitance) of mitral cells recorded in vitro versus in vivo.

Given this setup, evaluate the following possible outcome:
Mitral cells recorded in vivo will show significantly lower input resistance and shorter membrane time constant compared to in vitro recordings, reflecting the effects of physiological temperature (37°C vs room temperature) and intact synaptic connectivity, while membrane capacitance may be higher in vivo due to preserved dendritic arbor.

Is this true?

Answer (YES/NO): NO